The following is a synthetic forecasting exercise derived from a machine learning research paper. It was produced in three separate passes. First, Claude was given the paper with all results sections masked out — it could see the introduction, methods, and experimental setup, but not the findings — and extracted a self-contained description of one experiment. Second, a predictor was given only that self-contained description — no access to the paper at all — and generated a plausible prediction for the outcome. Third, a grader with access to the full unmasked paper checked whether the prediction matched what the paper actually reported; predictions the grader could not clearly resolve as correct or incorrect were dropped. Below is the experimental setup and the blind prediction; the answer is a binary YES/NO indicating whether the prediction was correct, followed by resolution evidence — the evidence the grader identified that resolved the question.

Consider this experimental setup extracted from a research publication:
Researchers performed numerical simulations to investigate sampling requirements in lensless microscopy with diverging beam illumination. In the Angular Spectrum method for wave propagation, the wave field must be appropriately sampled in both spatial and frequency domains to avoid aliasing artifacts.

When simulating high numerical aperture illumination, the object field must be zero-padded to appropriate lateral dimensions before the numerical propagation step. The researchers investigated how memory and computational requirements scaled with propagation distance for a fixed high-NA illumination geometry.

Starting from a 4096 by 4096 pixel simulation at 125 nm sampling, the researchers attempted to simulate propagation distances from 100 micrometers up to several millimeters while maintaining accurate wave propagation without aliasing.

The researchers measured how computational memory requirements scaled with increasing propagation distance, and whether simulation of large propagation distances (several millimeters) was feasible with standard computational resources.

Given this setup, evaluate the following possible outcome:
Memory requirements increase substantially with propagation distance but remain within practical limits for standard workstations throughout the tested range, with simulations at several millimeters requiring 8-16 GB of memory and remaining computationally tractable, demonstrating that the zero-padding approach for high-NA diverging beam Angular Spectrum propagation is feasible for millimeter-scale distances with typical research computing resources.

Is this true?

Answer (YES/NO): NO